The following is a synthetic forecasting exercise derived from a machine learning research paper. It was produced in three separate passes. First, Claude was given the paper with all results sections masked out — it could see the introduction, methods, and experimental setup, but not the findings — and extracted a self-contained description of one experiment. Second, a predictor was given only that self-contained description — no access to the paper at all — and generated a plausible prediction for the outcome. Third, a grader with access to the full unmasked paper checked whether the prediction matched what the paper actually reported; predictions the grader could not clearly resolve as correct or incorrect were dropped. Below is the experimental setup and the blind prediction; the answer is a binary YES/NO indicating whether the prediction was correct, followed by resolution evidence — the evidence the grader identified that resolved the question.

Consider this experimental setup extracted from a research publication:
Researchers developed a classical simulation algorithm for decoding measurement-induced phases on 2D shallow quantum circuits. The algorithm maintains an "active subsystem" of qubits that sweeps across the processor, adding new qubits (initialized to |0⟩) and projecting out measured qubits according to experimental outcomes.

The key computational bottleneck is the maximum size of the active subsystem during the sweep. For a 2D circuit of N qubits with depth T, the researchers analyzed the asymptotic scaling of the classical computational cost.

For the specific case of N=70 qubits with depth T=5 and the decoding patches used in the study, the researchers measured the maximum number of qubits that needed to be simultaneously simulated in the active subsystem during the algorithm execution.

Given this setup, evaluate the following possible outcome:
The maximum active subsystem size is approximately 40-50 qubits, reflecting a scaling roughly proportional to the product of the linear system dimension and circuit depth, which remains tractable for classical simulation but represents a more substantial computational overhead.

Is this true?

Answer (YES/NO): NO